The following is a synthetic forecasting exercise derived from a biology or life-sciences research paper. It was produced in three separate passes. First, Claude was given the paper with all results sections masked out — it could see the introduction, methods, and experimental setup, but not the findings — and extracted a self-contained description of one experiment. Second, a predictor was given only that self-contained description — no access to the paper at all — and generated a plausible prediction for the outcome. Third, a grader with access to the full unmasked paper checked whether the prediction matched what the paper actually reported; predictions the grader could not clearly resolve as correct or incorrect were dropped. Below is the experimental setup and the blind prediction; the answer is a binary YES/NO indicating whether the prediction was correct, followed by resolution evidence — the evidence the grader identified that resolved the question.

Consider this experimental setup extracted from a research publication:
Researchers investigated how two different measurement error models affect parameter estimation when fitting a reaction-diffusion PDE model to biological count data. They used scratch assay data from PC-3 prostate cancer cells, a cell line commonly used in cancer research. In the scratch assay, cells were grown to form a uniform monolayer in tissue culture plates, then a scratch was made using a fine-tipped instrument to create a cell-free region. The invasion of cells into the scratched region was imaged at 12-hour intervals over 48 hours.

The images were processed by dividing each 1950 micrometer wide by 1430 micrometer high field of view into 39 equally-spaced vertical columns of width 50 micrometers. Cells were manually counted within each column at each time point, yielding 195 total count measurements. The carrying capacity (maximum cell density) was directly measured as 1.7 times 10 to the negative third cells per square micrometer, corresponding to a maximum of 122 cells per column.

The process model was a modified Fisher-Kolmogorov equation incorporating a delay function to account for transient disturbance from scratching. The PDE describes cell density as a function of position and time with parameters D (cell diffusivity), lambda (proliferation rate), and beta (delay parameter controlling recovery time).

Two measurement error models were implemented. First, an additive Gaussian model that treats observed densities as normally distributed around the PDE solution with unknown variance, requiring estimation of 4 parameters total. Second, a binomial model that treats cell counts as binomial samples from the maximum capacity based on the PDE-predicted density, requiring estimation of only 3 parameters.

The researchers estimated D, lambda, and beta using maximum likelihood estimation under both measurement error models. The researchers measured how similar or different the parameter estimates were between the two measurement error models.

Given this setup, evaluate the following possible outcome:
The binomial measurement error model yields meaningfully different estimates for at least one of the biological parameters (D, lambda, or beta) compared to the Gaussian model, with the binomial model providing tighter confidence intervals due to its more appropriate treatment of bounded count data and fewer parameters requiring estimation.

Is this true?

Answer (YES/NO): NO